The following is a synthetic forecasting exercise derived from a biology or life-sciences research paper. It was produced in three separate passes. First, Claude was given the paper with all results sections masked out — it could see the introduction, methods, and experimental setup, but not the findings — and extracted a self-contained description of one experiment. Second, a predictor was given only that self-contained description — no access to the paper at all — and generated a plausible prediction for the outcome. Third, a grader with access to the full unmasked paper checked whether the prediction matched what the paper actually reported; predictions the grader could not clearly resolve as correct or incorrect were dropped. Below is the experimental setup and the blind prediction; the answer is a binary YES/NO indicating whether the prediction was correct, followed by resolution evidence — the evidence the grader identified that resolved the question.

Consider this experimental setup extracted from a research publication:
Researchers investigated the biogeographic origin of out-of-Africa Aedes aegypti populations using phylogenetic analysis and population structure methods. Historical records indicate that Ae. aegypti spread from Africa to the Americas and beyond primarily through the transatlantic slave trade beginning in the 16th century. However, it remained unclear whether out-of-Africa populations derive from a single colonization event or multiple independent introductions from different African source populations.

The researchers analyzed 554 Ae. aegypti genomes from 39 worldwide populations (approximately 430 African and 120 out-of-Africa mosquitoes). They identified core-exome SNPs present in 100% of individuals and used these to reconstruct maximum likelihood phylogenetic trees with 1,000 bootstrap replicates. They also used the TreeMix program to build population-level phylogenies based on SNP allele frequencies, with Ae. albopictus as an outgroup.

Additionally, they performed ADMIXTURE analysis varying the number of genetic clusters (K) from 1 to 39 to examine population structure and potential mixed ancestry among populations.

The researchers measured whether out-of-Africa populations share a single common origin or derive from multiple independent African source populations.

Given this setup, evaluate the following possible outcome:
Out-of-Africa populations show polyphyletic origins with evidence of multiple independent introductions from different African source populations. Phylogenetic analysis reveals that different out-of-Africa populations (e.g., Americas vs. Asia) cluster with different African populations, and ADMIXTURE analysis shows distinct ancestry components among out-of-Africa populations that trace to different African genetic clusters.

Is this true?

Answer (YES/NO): NO